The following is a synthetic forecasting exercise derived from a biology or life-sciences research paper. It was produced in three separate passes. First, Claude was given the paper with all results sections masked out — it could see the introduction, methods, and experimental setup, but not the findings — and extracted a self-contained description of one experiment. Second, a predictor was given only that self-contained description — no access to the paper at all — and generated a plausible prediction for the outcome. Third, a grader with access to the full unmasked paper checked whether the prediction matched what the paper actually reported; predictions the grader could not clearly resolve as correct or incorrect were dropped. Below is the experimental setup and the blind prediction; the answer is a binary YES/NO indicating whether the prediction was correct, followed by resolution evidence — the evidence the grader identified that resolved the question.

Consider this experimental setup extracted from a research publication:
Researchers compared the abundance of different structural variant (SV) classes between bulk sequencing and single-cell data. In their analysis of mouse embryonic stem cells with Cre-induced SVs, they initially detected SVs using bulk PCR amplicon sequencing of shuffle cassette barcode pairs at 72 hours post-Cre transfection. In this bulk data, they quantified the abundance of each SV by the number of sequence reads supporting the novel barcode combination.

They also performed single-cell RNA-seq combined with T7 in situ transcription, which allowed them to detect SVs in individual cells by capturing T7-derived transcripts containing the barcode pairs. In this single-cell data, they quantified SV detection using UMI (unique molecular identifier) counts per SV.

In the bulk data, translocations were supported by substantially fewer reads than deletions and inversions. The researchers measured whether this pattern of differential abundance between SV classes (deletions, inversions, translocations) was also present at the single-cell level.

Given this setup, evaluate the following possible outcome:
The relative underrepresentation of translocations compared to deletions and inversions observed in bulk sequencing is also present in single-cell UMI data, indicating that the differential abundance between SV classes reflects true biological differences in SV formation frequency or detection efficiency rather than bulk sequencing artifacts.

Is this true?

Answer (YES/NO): NO